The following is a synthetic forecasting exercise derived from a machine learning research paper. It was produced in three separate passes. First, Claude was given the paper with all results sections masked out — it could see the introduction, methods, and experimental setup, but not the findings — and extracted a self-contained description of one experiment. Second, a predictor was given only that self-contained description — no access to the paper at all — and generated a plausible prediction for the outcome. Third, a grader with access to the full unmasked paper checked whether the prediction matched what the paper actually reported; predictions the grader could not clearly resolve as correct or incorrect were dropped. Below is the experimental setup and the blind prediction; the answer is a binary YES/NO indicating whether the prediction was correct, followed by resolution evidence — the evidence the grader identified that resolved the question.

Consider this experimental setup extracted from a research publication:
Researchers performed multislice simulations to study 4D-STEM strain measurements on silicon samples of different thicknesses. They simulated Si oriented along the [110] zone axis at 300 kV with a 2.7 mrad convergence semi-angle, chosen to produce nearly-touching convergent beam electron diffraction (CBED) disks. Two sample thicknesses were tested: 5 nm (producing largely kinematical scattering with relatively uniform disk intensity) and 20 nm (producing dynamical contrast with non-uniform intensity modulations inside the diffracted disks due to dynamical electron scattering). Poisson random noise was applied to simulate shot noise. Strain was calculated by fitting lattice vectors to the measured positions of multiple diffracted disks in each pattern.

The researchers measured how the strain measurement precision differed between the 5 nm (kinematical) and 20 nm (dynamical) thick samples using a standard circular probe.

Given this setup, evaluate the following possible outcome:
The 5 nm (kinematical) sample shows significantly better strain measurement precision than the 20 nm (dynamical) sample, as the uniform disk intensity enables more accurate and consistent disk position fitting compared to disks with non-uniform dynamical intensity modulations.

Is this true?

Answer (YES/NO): YES